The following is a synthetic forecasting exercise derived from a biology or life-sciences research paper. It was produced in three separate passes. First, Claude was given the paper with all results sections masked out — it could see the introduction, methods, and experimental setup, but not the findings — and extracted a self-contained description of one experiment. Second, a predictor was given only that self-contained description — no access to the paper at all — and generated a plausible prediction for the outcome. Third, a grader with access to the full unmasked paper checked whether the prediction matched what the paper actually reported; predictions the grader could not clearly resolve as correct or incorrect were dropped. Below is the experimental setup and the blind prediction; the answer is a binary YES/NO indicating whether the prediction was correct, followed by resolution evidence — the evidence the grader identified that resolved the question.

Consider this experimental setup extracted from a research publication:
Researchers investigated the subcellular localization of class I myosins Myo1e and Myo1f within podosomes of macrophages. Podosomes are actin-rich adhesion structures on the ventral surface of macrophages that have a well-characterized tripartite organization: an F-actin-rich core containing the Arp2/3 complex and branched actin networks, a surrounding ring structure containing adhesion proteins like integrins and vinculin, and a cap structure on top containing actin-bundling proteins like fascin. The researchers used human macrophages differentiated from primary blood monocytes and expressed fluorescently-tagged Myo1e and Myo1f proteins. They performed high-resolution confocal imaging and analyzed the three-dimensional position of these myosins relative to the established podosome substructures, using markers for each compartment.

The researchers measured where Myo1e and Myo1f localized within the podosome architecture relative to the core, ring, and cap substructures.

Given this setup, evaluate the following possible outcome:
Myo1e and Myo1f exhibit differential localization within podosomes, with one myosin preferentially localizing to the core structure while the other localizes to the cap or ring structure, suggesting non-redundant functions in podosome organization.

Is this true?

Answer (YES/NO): NO